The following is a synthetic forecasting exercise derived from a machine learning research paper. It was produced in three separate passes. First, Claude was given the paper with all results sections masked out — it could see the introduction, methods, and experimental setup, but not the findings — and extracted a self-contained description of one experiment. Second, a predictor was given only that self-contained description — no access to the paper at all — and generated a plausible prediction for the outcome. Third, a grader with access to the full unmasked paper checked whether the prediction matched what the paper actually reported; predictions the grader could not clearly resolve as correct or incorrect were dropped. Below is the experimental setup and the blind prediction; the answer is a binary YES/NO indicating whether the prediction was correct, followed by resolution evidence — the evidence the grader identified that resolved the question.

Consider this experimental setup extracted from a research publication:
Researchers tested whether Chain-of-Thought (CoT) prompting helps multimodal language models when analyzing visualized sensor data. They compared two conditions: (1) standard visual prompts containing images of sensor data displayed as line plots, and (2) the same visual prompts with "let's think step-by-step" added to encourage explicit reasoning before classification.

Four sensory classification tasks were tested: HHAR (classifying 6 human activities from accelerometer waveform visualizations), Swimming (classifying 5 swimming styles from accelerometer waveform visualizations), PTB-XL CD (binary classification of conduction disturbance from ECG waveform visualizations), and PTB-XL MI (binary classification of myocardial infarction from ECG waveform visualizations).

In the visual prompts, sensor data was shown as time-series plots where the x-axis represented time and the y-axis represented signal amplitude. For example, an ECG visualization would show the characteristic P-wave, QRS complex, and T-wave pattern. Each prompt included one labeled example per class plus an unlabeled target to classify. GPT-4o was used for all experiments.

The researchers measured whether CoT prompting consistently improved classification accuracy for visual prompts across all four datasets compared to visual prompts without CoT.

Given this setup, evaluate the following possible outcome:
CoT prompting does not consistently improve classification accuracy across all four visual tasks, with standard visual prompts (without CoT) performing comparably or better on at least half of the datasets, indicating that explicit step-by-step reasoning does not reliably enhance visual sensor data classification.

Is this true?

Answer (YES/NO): YES